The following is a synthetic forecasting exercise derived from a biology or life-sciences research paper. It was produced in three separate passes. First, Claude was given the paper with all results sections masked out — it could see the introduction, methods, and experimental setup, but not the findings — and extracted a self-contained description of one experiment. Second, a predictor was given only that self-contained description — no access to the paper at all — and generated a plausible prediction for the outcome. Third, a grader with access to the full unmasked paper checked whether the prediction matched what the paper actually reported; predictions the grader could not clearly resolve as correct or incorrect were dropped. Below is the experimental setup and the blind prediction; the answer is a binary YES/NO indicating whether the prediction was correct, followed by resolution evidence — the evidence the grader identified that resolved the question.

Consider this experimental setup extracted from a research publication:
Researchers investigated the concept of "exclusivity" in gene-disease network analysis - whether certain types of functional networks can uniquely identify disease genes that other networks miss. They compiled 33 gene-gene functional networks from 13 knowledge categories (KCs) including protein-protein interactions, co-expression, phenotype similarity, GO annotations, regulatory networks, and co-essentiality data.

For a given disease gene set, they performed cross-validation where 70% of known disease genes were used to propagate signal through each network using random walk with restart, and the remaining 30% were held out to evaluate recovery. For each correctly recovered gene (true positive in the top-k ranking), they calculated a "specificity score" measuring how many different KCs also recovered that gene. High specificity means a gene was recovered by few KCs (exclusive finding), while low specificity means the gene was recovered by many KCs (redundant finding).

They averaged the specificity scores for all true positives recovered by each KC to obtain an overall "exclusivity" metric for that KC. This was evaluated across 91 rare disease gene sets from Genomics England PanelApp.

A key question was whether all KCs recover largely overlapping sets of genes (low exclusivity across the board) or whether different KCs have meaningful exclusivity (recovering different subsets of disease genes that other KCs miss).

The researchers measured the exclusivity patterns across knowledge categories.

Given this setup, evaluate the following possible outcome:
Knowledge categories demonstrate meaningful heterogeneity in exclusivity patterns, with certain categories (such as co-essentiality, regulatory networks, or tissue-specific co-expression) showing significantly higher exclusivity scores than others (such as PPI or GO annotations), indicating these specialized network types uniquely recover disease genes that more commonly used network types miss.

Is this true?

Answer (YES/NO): NO